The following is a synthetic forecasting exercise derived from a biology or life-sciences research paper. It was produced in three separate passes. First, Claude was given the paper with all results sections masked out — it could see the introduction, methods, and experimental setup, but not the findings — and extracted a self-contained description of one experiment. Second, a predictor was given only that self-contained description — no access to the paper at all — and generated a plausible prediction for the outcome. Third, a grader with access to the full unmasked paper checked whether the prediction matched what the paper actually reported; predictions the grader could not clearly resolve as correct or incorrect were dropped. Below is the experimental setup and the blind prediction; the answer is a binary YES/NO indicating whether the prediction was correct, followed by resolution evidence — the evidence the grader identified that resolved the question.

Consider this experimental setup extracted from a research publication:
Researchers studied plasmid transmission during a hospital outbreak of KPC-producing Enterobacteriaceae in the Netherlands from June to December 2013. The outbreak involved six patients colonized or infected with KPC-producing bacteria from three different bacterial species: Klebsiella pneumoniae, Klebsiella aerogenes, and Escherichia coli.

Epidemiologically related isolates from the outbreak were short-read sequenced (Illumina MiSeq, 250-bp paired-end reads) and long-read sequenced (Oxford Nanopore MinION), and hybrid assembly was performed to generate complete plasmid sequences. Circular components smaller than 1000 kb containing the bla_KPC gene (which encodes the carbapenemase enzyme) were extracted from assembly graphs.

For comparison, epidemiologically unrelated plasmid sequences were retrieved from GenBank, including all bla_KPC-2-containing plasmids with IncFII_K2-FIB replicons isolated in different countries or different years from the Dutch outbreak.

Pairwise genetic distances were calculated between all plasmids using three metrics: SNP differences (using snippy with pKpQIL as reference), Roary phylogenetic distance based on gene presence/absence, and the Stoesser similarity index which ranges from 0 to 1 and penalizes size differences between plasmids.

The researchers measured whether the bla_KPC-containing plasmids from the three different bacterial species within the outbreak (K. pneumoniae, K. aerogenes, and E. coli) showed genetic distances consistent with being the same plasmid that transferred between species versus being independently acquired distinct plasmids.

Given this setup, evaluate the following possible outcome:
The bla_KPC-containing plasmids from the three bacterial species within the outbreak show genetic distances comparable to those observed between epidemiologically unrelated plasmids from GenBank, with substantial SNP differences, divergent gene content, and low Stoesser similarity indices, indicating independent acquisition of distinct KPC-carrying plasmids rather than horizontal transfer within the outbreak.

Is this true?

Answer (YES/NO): NO